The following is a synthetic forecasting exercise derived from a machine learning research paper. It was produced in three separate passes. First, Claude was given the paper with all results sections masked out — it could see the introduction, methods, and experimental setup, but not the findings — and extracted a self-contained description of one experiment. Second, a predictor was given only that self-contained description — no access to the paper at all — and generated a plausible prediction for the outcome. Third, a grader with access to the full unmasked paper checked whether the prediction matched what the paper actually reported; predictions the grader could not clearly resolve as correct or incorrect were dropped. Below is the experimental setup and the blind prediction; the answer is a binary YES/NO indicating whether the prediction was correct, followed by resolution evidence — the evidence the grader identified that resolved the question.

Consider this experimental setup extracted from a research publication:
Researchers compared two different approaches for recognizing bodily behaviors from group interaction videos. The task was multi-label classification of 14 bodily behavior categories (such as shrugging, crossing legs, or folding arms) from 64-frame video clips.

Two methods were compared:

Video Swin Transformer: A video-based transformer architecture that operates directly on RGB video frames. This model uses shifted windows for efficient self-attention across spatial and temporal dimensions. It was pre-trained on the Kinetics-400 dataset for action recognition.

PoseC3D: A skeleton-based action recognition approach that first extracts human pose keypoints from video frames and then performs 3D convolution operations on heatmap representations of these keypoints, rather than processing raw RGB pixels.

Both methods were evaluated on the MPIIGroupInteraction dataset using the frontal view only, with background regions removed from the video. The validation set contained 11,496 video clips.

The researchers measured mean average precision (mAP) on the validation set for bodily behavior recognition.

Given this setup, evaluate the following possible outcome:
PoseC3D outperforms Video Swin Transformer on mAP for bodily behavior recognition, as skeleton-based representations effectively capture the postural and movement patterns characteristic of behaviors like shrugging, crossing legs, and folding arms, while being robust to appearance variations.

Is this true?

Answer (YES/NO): NO